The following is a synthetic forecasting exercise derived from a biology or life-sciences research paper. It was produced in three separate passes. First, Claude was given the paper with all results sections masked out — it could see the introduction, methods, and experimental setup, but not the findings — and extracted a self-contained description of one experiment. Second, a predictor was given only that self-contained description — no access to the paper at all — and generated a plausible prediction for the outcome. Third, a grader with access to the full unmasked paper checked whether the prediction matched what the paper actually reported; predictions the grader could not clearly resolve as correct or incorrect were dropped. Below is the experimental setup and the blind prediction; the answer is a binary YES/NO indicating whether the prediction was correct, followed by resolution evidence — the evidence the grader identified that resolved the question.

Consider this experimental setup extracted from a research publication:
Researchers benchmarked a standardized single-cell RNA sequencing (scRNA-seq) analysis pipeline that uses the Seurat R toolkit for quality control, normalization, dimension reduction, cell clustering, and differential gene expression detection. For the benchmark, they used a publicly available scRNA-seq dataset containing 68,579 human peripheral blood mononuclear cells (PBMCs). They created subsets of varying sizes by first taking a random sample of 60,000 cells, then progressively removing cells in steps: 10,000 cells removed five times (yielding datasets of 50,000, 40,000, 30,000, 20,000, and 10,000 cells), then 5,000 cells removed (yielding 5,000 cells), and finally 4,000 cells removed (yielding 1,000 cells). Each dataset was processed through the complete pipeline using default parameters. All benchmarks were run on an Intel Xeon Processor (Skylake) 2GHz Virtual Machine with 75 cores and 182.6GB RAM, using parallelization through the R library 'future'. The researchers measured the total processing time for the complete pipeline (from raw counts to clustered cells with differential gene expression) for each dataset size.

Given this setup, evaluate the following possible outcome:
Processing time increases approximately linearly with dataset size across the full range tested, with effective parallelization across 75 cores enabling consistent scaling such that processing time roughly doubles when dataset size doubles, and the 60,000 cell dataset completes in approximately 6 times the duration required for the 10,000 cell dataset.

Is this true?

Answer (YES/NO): NO